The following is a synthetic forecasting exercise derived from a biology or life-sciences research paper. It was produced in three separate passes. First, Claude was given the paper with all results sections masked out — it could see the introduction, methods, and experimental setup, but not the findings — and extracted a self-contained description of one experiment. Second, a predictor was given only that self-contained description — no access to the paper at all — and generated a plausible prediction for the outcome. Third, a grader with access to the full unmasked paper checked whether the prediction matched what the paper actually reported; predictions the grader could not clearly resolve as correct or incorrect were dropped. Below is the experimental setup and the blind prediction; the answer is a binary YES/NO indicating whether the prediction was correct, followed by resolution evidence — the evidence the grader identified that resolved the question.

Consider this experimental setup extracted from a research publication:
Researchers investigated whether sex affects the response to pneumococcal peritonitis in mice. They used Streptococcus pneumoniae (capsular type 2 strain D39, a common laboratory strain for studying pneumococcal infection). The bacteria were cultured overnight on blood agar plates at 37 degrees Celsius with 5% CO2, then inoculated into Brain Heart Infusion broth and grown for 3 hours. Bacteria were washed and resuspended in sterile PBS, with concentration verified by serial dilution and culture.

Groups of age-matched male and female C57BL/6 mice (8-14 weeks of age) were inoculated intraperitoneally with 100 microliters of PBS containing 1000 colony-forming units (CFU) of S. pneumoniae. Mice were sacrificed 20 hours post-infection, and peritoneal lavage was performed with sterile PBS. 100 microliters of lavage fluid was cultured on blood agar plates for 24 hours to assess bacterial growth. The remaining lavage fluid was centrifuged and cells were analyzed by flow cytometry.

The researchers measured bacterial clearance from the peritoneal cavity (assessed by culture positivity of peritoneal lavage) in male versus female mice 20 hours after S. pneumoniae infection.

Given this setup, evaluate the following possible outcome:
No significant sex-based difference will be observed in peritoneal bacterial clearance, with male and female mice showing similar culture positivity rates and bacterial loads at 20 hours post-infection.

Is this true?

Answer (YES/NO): NO